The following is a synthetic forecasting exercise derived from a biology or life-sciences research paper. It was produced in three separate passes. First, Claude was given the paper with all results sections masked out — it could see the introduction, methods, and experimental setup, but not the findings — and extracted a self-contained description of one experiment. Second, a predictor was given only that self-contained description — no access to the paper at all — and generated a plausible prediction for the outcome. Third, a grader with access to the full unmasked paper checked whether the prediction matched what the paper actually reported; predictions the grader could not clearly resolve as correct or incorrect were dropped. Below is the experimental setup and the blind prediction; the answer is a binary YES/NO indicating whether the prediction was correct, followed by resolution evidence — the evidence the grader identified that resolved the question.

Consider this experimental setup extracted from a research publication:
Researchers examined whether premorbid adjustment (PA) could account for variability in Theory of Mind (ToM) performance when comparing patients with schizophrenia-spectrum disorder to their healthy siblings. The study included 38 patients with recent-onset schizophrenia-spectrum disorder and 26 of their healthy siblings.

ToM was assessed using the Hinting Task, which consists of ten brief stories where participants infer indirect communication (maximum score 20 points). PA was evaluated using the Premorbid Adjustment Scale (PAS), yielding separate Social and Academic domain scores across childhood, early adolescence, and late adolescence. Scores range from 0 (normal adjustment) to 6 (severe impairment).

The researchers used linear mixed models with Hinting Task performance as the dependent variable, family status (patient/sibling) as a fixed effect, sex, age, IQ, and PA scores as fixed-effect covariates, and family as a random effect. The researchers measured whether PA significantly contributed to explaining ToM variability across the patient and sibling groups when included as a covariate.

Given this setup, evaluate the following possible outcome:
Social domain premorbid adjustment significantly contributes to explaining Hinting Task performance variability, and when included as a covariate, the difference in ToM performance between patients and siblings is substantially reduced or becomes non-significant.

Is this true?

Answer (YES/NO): NO